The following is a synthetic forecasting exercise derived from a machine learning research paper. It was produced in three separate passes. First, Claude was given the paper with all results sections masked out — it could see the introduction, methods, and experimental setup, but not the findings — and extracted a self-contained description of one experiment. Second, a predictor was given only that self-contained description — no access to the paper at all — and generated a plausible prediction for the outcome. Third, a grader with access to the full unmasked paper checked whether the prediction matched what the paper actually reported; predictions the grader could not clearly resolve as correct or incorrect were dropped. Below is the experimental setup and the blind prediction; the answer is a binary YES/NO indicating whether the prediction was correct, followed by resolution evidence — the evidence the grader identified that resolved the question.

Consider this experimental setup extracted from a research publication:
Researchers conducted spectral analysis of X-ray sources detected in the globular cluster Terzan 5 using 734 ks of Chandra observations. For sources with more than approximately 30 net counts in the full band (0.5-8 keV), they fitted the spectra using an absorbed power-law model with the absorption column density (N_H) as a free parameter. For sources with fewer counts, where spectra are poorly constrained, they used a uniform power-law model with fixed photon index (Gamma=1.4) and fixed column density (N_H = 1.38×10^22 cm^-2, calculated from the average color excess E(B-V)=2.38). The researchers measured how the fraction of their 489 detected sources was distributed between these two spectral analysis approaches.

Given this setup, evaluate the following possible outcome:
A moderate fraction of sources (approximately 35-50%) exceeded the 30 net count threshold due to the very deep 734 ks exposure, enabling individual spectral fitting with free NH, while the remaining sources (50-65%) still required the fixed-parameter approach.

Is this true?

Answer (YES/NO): YES